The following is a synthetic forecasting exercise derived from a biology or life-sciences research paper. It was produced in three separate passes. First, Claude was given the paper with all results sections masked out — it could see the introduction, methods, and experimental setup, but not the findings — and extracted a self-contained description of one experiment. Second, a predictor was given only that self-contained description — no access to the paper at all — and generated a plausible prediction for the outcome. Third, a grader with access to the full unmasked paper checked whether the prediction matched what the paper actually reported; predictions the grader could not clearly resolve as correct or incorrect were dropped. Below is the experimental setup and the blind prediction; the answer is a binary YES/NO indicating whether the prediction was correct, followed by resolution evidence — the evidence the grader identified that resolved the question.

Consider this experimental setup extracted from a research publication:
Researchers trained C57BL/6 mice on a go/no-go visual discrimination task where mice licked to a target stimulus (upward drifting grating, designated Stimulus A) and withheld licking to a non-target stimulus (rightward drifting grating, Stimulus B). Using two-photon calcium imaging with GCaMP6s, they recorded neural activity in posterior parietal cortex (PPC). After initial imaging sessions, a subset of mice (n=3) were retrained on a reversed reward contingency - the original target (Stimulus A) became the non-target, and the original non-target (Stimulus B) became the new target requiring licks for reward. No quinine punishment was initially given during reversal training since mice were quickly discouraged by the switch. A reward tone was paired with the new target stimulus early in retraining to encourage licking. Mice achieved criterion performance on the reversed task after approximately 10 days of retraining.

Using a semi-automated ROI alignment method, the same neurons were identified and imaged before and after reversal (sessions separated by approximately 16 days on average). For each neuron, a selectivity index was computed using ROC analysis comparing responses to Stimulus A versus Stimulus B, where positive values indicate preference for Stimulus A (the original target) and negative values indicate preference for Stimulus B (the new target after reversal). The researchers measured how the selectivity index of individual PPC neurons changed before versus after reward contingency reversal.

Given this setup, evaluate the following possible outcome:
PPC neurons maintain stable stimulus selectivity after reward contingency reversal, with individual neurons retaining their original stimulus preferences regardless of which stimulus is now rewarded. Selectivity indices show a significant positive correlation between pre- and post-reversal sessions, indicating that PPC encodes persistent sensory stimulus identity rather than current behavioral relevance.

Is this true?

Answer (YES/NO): NO